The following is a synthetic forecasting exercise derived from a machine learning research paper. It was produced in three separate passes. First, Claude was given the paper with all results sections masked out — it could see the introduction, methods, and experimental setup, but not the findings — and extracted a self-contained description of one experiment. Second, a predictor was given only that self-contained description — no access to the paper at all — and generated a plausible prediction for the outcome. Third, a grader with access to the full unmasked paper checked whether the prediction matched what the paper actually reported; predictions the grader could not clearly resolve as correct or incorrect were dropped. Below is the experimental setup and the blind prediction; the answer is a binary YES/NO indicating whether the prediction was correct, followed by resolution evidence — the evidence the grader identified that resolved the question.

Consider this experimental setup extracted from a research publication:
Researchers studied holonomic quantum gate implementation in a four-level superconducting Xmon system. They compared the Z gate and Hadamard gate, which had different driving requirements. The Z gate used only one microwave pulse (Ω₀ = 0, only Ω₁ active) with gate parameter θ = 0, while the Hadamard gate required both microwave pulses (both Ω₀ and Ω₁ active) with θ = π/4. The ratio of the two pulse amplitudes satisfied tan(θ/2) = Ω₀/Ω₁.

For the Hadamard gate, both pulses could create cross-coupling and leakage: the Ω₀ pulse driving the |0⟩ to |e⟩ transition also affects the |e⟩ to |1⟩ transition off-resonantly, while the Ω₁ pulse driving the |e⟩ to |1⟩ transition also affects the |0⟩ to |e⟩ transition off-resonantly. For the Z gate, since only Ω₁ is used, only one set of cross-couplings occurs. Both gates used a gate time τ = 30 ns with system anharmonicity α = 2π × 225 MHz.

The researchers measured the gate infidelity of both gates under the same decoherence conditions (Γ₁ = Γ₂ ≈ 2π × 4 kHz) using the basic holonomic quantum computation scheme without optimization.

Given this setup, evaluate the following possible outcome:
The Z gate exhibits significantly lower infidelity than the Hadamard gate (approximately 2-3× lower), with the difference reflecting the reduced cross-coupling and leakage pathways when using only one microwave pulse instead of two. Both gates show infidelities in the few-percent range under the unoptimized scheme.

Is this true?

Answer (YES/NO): NO